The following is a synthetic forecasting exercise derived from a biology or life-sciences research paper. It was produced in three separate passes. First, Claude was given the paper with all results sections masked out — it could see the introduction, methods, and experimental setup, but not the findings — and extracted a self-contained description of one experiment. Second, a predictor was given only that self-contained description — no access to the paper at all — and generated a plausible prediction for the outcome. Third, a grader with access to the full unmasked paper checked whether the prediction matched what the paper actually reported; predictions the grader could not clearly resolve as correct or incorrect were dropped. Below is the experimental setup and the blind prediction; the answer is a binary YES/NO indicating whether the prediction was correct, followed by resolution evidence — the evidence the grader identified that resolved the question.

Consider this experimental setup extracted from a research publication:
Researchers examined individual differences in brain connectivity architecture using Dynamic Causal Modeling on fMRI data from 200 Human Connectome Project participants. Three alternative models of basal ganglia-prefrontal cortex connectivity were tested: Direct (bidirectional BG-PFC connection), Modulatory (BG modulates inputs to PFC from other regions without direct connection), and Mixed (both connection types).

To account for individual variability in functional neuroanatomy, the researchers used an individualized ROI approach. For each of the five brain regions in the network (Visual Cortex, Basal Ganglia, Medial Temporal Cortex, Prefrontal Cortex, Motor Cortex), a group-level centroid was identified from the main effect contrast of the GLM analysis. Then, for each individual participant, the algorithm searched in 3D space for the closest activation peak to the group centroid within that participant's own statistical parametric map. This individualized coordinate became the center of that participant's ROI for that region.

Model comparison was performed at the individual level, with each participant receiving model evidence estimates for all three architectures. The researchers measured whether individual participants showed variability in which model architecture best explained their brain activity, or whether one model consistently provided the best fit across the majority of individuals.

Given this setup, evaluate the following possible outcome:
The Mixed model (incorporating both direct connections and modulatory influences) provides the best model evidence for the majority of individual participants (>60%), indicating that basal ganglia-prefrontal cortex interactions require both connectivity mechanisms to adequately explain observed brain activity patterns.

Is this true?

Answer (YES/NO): NO